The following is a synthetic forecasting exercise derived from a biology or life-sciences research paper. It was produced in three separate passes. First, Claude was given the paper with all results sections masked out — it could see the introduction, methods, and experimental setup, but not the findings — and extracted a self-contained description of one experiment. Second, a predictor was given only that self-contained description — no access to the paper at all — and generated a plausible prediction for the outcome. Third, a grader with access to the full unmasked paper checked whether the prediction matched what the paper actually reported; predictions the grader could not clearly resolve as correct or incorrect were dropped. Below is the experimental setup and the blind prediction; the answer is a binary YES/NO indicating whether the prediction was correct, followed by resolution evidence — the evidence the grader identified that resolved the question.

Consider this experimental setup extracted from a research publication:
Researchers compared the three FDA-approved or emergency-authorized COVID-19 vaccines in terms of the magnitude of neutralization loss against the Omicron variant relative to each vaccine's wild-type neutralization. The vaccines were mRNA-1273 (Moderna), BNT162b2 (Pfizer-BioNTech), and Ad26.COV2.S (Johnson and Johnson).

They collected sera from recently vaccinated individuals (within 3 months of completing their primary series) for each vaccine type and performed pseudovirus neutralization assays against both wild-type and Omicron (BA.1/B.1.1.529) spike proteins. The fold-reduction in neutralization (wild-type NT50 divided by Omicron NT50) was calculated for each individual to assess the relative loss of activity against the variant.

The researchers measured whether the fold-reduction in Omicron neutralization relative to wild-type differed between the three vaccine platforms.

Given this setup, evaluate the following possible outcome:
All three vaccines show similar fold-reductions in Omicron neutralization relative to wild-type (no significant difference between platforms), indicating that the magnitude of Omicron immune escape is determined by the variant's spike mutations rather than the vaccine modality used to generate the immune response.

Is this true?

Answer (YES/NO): NO